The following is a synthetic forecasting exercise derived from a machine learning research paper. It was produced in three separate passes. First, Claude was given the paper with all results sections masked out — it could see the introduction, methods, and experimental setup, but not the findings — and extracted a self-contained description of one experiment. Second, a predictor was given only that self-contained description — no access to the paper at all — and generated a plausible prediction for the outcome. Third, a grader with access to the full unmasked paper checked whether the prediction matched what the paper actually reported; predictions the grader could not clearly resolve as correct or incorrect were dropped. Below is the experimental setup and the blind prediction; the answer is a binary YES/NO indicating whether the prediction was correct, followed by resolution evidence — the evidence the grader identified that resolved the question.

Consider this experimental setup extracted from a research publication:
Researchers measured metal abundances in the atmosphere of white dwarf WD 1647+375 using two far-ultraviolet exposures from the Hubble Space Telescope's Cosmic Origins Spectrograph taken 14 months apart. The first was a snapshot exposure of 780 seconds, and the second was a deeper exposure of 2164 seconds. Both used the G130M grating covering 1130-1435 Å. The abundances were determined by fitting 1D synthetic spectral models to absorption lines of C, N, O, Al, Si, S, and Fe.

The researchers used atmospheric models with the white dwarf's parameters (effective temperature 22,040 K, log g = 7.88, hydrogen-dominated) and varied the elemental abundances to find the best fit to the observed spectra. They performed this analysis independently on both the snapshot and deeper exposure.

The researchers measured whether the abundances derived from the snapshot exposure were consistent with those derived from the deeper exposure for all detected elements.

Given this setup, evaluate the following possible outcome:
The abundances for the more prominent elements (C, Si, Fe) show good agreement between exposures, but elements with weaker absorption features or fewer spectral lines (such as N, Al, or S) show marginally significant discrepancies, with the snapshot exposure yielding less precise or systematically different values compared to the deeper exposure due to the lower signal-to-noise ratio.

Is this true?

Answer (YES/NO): NO